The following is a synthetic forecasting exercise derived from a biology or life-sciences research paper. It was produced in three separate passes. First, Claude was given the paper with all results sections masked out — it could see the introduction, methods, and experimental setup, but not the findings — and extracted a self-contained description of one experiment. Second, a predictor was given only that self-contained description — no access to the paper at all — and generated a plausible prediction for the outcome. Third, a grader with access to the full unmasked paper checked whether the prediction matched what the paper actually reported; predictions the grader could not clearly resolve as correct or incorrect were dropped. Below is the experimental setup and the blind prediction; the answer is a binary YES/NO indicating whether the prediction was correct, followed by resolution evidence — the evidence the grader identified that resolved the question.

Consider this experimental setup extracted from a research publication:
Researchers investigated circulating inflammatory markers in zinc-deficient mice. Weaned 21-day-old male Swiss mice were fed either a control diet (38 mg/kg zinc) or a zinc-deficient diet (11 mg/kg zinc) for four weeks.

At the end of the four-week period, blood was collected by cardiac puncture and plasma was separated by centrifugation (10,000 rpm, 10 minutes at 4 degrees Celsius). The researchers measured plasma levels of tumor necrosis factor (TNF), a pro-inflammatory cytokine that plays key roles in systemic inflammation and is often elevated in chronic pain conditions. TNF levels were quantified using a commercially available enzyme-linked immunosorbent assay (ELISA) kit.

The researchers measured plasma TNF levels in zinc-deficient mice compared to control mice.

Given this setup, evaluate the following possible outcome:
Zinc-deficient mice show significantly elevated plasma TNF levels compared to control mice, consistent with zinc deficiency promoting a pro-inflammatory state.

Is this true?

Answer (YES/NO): NO